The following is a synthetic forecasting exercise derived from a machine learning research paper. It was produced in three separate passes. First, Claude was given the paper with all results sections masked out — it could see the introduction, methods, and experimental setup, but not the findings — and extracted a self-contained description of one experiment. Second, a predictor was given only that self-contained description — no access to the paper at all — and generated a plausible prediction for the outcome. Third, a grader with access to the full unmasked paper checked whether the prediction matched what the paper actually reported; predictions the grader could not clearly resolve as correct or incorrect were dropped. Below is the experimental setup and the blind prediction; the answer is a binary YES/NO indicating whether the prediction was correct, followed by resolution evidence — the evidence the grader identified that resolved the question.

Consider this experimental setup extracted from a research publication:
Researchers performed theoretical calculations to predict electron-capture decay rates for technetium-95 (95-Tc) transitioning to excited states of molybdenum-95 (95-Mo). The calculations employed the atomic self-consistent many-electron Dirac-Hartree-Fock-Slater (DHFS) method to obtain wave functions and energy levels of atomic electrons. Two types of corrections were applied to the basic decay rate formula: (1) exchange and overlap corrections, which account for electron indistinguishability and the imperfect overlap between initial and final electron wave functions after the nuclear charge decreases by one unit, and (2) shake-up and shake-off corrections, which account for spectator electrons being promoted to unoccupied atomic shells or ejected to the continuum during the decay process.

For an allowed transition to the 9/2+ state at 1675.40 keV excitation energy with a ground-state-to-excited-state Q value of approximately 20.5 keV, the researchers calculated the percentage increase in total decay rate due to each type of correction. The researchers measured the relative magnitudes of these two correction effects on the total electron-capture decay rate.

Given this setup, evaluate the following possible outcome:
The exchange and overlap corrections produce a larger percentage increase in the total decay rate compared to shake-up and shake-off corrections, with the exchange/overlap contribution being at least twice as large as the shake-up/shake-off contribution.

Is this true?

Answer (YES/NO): YES